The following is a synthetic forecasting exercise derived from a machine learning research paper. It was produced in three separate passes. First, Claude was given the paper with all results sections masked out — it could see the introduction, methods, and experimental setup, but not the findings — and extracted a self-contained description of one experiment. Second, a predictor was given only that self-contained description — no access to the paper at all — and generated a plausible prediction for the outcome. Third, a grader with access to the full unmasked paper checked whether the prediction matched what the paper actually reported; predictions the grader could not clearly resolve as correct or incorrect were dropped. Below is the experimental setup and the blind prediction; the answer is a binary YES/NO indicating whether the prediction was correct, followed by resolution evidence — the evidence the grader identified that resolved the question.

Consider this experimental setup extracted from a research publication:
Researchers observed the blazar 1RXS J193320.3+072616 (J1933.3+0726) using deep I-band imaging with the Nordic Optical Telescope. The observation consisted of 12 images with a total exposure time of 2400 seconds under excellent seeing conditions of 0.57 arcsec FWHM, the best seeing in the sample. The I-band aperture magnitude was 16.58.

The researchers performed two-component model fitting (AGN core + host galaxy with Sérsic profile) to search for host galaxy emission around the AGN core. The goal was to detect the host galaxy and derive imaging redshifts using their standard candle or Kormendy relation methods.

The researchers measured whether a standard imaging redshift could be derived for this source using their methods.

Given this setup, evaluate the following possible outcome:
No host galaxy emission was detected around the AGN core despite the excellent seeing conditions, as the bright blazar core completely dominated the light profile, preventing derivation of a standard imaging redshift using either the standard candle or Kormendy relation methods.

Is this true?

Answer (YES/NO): NO